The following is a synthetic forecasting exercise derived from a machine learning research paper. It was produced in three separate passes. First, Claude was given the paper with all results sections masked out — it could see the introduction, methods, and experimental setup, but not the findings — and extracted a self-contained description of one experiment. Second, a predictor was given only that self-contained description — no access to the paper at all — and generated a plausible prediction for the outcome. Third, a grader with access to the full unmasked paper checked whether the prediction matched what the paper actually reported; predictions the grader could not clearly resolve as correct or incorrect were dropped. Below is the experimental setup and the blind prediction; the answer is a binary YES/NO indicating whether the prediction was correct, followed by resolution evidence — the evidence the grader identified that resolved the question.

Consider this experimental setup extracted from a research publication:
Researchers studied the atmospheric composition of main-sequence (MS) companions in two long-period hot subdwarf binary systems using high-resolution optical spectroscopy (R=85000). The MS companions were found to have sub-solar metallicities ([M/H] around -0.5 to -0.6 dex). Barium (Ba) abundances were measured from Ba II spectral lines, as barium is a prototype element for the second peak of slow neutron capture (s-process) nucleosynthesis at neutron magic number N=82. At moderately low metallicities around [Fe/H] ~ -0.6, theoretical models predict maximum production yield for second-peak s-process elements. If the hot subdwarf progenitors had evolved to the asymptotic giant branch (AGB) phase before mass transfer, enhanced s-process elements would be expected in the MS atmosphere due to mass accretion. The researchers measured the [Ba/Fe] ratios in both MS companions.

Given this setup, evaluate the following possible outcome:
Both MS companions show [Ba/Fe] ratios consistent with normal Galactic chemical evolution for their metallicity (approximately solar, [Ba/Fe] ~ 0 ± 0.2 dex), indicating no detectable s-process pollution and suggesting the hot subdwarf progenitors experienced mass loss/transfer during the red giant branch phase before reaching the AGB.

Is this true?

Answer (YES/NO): YES